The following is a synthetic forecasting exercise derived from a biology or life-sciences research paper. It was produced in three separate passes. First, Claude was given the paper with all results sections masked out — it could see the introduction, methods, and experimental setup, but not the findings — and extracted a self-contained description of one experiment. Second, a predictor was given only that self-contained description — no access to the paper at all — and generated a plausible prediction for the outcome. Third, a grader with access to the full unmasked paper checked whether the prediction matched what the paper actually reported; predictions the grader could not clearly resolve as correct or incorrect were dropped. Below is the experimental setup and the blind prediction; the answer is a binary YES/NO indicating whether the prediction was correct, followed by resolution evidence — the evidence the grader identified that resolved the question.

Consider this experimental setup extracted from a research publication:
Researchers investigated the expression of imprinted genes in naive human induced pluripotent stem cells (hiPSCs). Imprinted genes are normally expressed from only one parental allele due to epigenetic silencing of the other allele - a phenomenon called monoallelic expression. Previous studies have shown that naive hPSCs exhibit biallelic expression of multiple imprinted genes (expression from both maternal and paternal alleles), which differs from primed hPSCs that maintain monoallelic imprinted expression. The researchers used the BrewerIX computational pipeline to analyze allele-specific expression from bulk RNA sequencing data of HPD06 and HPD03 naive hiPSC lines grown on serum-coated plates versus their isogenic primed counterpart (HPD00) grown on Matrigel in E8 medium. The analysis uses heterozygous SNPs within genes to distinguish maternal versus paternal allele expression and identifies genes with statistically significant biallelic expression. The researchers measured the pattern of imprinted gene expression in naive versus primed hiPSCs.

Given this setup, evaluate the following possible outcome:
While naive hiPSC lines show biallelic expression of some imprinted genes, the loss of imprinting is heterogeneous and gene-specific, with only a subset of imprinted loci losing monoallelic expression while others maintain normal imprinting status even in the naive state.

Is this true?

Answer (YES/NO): YES